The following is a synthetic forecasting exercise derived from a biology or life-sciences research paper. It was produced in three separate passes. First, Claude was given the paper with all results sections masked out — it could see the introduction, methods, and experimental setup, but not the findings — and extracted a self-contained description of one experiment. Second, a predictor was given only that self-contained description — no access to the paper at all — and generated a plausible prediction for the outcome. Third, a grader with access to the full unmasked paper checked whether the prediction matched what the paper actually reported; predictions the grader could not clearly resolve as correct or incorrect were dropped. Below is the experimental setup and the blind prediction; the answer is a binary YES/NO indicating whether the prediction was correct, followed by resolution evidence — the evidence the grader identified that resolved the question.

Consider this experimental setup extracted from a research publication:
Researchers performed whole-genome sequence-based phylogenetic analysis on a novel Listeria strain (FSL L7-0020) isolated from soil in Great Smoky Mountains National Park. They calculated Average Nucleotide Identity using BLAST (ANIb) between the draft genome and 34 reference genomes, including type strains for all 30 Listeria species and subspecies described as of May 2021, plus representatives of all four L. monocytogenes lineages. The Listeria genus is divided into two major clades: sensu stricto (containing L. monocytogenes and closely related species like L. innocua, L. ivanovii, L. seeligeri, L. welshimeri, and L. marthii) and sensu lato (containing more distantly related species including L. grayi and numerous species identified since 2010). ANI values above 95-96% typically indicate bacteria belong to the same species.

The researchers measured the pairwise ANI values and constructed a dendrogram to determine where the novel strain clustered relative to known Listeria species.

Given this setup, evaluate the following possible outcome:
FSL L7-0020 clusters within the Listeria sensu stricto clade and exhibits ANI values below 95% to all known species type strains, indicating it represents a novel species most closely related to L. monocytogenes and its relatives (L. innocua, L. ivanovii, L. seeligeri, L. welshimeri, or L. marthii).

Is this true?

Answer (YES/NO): YES